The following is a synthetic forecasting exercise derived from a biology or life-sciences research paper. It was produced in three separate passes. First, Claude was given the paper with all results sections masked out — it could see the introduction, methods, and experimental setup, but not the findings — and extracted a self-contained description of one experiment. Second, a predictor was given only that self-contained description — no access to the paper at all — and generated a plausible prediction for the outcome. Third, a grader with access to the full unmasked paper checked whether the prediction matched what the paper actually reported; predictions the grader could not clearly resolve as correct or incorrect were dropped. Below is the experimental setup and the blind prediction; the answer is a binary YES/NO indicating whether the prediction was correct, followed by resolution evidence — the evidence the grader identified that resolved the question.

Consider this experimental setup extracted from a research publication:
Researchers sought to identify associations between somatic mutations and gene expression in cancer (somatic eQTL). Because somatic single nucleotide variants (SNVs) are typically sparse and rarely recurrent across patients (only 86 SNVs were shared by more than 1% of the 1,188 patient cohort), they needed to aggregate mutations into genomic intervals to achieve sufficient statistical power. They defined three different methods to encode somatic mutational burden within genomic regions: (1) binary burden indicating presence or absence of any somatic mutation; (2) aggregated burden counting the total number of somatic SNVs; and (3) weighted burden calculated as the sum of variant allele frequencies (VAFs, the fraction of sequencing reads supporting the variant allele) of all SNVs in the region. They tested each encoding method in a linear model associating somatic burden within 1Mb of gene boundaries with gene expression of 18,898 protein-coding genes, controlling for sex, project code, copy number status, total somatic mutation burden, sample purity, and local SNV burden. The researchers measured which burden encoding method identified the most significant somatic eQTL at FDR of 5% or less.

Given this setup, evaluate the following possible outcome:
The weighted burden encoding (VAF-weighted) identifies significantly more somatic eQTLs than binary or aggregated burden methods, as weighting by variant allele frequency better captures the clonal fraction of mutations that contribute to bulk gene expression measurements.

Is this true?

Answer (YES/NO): YES